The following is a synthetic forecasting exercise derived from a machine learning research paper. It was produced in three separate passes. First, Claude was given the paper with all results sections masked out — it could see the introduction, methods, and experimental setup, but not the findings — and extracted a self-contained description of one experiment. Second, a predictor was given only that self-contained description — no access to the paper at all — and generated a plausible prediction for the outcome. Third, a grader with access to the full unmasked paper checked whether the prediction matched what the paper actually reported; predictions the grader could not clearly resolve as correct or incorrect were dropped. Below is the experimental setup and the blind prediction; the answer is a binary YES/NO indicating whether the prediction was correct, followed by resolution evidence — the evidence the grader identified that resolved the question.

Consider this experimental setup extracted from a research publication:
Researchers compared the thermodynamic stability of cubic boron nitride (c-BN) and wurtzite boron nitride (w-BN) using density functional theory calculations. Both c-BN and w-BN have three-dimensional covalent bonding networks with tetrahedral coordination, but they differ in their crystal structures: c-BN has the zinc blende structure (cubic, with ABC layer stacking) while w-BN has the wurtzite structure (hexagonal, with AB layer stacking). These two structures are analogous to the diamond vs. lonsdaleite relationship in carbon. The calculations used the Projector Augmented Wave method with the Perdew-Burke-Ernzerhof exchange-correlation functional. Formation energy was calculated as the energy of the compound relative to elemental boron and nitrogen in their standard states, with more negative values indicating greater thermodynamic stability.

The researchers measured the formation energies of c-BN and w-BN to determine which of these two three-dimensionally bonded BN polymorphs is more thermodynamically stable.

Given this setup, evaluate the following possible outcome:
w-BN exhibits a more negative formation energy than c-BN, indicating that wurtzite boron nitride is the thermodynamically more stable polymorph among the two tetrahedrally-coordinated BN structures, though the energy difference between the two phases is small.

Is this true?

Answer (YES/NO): NO